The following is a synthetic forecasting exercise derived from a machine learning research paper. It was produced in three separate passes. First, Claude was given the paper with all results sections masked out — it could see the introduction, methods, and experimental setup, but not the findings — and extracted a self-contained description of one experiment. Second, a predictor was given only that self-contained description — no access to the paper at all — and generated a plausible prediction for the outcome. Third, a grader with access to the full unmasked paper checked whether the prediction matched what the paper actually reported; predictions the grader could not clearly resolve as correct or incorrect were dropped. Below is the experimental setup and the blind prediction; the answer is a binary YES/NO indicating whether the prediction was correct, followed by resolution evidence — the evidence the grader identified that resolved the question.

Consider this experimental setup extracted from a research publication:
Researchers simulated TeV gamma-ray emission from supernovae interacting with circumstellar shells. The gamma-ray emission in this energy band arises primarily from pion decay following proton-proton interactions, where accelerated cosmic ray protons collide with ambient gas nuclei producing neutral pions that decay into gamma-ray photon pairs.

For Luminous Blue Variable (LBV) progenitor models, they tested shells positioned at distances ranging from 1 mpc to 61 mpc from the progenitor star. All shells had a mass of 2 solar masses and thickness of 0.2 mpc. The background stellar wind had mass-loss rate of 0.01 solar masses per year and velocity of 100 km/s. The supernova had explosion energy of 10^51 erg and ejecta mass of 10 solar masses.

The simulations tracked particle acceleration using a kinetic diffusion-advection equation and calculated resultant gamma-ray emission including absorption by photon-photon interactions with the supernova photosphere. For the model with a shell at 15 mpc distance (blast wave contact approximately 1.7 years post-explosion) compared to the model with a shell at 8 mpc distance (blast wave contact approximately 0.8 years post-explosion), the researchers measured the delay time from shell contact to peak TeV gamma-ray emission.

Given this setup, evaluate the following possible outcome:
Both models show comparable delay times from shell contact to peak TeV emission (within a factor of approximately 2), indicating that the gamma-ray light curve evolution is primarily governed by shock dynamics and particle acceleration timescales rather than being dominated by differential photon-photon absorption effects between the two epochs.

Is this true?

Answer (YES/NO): YES